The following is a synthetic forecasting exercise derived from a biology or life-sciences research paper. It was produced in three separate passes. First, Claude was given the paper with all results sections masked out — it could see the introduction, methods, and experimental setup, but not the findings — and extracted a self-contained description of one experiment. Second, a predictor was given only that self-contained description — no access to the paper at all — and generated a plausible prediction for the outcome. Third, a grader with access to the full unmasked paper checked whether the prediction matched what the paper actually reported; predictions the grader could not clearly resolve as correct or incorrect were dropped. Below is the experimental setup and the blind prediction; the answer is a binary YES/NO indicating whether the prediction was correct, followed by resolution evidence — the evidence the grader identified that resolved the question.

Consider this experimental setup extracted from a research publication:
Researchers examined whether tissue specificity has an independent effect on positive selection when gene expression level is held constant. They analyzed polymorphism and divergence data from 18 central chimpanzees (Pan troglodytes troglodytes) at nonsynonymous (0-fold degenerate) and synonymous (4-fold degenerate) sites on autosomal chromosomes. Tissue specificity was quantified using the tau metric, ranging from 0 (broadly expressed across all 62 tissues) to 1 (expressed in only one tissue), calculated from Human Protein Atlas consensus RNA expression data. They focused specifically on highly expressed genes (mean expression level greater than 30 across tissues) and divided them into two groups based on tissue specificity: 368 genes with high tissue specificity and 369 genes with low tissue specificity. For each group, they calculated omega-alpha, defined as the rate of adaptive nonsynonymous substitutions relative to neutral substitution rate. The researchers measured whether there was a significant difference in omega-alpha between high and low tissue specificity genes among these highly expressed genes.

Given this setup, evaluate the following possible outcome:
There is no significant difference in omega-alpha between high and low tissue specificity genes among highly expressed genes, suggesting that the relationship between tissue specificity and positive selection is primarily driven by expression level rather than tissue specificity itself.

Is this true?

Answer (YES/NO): NO